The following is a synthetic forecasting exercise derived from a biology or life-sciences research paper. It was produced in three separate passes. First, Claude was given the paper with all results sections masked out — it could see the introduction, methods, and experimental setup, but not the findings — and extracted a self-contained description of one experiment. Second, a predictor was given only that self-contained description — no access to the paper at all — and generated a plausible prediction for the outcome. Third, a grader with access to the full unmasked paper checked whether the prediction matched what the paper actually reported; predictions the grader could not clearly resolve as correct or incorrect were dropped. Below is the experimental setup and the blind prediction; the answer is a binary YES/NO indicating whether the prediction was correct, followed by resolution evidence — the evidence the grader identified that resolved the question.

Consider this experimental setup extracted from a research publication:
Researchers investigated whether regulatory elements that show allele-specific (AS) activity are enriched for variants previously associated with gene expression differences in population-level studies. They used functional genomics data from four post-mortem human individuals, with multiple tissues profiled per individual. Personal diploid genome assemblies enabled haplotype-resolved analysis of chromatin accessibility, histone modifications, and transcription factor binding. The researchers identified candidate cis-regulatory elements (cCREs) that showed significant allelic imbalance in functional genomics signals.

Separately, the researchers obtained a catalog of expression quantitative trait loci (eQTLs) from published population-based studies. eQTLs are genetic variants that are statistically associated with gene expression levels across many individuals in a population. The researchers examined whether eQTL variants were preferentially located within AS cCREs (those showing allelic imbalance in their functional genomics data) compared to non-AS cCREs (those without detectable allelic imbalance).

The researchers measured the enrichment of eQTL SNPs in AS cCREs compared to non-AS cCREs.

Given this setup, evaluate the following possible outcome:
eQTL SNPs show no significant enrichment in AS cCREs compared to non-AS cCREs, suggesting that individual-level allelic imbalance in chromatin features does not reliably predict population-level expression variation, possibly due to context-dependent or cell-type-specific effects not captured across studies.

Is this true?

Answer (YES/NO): NO